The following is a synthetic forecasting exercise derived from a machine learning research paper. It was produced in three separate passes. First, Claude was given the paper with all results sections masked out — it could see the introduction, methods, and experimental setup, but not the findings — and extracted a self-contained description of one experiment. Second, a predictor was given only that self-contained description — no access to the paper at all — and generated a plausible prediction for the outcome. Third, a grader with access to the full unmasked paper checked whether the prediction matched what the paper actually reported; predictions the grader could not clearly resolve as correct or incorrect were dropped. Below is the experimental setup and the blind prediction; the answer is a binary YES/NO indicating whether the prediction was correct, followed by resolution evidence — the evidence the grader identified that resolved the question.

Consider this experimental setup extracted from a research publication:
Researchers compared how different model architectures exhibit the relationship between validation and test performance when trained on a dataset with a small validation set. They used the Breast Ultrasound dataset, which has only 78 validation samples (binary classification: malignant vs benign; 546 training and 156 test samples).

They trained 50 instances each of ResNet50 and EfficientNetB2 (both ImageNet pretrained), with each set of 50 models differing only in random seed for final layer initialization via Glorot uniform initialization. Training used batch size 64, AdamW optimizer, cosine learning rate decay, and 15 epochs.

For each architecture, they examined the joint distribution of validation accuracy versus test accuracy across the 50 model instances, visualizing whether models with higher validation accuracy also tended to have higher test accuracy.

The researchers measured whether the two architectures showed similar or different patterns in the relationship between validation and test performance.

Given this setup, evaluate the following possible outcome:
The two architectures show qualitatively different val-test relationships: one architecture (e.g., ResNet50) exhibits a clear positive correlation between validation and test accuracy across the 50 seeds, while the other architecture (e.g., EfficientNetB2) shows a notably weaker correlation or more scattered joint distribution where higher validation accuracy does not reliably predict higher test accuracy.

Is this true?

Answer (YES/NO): YES